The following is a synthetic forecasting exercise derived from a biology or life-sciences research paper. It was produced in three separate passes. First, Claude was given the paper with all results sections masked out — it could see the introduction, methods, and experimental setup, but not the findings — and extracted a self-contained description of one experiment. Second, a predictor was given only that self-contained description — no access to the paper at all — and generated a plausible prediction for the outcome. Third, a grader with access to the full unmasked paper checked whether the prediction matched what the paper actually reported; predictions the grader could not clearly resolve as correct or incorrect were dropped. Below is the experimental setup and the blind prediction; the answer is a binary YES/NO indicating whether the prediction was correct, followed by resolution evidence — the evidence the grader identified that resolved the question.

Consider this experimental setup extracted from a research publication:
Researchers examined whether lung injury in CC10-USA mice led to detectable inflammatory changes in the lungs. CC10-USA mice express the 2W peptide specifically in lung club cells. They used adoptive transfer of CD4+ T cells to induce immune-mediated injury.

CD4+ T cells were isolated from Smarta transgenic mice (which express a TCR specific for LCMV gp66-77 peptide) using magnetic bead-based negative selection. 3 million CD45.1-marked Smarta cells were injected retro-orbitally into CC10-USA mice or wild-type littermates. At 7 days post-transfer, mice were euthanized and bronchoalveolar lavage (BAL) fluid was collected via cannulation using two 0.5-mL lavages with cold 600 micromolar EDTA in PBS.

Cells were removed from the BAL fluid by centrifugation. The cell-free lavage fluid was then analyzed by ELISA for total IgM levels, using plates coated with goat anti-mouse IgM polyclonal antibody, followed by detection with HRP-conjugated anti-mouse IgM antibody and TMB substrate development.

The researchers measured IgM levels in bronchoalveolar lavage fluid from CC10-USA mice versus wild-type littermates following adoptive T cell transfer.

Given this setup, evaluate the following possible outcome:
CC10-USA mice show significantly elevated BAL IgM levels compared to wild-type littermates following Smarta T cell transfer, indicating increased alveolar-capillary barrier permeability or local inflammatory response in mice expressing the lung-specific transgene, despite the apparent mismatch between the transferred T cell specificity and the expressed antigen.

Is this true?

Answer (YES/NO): YES